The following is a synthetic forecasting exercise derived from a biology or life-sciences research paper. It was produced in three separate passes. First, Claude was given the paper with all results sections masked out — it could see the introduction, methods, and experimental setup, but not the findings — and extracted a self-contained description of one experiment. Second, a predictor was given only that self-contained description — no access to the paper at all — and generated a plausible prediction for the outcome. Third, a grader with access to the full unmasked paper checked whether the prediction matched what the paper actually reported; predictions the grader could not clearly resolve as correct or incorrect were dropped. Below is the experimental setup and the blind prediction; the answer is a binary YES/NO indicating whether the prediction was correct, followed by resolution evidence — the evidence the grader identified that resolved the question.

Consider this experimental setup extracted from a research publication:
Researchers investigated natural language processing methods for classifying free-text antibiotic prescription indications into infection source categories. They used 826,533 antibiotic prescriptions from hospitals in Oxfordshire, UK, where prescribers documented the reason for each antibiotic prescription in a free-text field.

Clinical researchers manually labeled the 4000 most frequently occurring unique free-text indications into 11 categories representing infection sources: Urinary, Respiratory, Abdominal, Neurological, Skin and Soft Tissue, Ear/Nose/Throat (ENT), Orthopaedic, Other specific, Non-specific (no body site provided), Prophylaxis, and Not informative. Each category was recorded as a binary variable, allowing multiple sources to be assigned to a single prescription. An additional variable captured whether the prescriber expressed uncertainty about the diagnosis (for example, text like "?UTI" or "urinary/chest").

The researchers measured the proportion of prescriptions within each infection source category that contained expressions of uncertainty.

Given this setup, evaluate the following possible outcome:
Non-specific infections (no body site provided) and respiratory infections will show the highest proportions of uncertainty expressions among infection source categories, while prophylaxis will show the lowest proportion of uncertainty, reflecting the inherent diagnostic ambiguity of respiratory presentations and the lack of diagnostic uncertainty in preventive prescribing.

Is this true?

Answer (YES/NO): NO